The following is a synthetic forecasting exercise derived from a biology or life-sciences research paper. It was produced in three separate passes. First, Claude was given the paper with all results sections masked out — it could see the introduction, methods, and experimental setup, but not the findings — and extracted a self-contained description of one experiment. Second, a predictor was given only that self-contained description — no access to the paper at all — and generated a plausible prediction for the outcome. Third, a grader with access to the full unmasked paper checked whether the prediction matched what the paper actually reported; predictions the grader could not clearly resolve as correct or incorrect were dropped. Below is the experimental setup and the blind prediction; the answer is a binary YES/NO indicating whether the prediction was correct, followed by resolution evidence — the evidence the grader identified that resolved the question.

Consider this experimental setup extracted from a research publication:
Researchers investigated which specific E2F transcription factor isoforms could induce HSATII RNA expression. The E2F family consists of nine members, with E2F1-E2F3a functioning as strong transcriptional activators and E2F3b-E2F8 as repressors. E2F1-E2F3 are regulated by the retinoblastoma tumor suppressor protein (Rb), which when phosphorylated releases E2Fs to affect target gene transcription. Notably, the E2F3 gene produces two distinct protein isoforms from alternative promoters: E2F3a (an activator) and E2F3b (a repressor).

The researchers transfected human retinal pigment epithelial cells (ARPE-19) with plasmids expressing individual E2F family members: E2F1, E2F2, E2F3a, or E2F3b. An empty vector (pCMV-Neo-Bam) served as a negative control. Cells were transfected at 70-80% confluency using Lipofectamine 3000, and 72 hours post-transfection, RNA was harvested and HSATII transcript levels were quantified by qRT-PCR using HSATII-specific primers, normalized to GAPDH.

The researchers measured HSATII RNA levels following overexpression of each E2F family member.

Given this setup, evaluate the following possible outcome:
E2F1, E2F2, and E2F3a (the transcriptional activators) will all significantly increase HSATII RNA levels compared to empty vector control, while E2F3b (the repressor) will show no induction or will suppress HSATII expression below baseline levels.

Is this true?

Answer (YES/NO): NO